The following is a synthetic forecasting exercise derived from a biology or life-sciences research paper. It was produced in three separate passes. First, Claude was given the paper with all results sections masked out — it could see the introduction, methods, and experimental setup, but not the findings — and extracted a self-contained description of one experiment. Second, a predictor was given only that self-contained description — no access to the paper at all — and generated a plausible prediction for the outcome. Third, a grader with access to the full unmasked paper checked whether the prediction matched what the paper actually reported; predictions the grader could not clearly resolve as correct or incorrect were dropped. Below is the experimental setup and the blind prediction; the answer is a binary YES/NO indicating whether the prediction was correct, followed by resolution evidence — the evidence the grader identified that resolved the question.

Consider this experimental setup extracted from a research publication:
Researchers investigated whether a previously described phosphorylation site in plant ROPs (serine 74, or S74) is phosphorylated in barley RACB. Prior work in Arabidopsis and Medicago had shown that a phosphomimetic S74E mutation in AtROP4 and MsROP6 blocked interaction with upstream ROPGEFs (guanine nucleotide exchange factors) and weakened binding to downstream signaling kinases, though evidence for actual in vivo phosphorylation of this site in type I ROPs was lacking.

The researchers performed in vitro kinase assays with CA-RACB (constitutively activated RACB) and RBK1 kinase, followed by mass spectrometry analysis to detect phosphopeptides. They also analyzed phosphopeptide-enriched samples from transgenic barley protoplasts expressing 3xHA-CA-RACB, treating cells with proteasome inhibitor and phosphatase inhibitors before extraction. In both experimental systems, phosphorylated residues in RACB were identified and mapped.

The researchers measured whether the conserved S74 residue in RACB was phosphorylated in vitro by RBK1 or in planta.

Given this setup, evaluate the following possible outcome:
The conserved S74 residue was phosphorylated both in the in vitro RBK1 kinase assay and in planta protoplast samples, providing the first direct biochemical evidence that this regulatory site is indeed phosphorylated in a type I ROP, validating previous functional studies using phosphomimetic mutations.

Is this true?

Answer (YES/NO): NO